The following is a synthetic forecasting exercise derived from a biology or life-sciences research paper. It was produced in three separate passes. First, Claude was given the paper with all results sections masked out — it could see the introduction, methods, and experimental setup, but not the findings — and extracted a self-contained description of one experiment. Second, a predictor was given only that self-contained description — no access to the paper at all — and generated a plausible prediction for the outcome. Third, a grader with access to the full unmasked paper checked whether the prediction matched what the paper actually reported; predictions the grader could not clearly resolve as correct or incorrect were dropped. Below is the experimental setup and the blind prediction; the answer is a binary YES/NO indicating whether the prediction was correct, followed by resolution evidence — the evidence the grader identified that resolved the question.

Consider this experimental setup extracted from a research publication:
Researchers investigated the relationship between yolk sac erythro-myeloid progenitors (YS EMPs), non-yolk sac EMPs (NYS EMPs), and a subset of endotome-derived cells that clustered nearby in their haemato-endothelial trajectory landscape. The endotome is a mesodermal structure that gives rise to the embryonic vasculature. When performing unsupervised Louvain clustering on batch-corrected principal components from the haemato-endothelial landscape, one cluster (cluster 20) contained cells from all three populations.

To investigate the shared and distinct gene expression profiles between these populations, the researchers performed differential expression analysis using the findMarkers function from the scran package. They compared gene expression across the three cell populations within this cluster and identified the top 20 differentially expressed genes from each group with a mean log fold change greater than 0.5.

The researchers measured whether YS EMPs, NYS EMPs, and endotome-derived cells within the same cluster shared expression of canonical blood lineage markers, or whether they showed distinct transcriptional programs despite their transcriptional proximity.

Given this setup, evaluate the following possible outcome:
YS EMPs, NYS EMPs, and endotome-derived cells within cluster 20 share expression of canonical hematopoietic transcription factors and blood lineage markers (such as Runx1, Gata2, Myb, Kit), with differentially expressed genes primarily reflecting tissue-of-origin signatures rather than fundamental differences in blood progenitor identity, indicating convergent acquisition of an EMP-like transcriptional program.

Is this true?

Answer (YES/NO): NO